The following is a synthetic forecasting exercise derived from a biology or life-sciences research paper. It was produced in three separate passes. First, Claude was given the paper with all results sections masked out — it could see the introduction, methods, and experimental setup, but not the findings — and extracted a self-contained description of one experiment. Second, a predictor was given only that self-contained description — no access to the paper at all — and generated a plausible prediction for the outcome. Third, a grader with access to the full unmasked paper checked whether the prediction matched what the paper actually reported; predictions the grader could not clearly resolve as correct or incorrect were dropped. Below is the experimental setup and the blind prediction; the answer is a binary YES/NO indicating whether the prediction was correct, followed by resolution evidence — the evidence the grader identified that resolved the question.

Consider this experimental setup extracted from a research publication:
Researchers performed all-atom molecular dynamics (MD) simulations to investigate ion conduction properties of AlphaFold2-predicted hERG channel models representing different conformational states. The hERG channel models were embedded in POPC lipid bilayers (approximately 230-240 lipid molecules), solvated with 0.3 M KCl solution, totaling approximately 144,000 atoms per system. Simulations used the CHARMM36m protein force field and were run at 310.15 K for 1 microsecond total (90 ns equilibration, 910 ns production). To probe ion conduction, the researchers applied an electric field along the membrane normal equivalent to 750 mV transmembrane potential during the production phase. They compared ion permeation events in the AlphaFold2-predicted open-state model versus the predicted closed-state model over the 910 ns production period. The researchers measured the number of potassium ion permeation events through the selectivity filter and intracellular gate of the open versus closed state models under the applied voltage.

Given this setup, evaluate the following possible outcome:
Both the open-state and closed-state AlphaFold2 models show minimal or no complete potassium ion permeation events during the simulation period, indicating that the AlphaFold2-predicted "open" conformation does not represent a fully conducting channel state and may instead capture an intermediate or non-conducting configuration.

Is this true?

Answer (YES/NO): NO